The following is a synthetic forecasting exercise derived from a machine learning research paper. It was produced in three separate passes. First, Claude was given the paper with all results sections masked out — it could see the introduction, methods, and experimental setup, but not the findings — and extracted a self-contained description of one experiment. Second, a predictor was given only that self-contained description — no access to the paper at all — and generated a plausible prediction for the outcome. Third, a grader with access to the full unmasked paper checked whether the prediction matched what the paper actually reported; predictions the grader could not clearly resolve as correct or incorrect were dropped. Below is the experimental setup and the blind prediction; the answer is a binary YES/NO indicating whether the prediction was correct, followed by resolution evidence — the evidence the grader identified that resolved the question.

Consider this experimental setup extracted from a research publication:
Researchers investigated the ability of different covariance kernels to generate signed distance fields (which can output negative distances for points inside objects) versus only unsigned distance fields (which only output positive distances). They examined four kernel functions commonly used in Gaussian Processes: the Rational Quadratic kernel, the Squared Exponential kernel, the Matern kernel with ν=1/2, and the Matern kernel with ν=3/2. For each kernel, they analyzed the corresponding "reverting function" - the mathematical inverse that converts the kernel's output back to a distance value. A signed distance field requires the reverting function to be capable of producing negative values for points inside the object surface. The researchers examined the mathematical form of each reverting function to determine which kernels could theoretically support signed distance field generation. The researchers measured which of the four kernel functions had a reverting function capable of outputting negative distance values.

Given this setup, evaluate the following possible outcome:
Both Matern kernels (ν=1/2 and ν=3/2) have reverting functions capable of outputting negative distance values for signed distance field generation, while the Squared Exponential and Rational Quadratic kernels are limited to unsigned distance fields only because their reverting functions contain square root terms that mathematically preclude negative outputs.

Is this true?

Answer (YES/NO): NO